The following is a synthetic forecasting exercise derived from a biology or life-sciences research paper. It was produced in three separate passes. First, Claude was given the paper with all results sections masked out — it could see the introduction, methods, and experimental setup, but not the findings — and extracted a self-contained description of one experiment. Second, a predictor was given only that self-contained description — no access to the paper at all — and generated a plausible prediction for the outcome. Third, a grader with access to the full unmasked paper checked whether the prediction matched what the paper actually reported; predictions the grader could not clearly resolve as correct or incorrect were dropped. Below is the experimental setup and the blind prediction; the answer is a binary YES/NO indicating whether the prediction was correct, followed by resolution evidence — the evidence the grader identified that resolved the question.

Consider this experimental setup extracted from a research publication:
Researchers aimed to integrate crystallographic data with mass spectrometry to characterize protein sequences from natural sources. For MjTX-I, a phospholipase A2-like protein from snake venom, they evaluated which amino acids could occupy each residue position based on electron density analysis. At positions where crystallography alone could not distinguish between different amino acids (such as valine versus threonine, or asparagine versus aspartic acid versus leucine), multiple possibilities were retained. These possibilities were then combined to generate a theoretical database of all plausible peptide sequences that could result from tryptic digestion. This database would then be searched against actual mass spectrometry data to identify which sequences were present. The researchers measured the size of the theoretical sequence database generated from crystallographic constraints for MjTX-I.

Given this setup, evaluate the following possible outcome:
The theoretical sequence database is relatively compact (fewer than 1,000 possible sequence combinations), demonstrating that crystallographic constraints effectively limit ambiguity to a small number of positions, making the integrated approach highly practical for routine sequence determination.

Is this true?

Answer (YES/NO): NO